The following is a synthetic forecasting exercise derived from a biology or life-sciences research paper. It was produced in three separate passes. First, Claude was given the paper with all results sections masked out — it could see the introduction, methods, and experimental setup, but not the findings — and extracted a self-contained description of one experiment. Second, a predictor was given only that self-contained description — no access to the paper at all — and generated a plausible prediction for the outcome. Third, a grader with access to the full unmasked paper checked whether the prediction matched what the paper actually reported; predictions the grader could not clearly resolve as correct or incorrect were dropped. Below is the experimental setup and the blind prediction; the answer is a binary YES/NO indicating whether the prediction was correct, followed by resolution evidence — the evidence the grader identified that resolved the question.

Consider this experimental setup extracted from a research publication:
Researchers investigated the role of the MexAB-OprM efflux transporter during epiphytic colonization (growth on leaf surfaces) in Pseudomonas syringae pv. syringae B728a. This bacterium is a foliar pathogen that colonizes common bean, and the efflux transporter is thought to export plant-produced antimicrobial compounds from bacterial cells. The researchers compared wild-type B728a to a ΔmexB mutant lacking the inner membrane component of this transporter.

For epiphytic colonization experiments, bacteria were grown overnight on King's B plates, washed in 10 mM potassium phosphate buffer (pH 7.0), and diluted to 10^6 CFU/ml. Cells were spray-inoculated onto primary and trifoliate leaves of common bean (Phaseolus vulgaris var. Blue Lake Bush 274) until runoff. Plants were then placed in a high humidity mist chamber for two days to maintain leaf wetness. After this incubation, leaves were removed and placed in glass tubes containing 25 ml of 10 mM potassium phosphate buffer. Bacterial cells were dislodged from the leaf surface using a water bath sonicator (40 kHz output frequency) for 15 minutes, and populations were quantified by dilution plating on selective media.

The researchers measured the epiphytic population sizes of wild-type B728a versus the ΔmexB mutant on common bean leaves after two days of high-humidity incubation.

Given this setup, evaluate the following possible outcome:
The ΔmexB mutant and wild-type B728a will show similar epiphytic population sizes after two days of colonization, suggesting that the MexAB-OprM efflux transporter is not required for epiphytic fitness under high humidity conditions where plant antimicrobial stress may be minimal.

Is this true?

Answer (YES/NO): NO